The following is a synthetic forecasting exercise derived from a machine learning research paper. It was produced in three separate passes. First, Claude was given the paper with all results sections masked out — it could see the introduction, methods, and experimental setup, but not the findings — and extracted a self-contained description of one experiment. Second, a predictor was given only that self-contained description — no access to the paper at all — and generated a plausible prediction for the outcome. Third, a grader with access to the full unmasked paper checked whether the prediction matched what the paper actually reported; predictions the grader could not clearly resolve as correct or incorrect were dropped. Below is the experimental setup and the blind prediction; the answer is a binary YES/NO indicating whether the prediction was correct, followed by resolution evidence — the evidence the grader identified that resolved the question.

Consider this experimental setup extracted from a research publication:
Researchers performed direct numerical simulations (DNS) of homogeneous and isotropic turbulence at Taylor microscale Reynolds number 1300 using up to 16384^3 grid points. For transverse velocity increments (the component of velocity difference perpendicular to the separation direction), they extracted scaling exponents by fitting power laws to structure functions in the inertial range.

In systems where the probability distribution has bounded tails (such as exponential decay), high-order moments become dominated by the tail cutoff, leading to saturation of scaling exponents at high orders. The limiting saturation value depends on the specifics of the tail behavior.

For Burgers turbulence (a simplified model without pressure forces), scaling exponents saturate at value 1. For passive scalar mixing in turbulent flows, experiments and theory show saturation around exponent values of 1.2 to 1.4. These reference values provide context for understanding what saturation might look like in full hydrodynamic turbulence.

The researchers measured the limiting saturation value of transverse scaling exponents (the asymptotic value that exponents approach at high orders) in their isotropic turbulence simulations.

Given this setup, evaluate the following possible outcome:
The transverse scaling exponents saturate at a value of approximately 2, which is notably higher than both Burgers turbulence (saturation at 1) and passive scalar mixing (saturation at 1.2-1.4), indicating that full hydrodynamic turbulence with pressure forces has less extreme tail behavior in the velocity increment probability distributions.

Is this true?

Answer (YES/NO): YES